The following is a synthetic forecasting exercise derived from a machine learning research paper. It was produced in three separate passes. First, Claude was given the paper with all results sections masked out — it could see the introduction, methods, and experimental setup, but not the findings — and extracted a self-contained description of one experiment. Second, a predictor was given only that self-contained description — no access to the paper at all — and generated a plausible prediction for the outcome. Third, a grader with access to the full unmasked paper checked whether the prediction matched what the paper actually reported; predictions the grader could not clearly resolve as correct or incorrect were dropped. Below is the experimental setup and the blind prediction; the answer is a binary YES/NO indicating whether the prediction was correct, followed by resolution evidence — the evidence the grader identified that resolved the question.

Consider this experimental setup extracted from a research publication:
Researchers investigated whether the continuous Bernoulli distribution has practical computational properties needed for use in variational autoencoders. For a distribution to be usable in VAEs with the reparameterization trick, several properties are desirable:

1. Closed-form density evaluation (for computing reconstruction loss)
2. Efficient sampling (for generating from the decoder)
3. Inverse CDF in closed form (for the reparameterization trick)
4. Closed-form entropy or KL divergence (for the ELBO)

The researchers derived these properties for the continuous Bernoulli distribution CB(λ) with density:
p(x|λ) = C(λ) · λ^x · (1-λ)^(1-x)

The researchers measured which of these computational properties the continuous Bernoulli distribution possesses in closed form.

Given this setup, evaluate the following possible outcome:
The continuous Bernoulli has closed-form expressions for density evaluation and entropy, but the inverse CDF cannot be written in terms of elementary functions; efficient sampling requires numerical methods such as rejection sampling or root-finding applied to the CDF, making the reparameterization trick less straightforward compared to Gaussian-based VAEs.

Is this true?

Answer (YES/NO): NO